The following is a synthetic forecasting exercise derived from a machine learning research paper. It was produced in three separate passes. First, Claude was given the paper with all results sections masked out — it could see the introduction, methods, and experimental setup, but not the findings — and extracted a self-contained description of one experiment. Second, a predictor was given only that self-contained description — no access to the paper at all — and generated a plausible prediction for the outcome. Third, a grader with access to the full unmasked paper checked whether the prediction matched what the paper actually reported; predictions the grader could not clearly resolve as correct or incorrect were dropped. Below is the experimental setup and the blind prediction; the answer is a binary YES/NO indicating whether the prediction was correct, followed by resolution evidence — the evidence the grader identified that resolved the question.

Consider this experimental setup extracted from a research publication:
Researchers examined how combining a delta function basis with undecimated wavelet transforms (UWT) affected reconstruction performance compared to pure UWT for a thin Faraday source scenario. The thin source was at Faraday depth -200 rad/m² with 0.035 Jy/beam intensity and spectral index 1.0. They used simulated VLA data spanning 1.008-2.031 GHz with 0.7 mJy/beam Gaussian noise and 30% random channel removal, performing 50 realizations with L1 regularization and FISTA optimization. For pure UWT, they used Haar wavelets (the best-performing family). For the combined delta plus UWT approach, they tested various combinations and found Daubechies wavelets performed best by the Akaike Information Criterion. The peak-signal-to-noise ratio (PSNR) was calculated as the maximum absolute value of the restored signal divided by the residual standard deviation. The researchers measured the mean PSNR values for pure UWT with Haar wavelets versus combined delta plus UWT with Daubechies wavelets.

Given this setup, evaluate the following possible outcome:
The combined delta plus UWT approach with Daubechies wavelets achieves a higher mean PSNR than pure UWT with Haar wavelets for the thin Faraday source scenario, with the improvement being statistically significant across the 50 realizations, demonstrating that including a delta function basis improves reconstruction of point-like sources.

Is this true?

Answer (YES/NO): YES